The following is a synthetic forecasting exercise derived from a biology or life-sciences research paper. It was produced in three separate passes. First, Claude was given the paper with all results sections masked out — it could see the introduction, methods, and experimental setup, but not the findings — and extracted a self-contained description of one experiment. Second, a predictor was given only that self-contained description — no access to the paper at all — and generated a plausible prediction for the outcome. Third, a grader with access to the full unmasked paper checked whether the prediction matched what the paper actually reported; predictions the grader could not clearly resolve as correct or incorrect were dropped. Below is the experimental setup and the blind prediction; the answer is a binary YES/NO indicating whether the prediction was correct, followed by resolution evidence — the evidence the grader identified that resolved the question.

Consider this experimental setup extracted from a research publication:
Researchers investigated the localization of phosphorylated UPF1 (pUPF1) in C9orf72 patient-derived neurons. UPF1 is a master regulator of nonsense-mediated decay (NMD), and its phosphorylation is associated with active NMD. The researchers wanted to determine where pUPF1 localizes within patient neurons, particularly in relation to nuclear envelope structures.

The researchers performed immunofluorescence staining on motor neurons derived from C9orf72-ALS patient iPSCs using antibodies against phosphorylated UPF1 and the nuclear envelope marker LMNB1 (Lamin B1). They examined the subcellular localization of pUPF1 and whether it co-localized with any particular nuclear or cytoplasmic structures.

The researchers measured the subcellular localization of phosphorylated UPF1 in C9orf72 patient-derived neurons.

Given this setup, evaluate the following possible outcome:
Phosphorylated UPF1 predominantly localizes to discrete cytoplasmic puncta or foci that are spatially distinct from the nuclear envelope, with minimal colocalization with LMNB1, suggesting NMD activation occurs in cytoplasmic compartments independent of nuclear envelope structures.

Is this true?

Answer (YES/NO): NO